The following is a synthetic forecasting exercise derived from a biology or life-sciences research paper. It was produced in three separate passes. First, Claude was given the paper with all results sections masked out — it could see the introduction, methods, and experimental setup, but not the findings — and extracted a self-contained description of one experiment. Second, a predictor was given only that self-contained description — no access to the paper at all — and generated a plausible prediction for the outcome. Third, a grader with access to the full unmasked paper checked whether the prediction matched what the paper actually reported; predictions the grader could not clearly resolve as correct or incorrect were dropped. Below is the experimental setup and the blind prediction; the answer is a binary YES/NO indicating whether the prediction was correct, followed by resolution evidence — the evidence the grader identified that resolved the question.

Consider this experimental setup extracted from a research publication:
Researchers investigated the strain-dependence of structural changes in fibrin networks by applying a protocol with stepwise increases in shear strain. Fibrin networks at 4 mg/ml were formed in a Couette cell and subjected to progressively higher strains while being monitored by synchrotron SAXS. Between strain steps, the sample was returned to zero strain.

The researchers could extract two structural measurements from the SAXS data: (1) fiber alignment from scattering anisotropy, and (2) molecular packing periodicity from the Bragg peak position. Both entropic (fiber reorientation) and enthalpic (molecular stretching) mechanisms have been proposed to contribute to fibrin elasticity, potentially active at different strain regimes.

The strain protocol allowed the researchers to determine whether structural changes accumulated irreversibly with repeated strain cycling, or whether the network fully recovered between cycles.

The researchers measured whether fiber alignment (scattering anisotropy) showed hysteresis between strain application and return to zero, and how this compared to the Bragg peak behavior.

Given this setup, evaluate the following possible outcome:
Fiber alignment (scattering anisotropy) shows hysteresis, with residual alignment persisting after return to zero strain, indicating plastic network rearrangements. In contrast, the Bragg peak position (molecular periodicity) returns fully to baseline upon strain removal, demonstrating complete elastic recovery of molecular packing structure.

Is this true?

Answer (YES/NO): NO